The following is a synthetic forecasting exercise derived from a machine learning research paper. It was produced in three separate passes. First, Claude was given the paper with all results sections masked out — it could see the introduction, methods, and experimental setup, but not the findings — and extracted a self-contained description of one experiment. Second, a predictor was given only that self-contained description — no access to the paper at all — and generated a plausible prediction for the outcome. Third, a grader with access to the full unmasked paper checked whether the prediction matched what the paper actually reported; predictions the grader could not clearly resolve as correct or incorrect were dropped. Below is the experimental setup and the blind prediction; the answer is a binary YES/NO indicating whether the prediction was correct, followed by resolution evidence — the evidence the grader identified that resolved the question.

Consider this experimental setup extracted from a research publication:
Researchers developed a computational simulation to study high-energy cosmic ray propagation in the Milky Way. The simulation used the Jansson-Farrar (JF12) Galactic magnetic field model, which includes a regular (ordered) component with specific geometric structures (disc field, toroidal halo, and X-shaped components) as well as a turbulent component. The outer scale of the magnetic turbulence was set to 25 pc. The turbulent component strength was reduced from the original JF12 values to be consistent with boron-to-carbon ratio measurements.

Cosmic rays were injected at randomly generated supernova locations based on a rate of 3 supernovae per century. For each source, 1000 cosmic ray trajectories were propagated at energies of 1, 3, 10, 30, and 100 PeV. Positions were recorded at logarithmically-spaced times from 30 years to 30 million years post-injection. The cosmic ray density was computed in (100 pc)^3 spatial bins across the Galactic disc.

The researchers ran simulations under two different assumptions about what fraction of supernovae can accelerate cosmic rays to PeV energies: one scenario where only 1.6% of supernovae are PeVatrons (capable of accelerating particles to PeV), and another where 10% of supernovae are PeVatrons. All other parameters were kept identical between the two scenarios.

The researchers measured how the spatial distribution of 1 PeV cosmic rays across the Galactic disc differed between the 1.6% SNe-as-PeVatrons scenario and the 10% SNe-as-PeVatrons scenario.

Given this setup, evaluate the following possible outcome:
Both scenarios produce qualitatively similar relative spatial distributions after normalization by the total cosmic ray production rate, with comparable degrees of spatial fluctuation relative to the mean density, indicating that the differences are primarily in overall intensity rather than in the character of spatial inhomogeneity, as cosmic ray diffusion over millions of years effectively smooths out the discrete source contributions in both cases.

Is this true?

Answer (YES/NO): NO